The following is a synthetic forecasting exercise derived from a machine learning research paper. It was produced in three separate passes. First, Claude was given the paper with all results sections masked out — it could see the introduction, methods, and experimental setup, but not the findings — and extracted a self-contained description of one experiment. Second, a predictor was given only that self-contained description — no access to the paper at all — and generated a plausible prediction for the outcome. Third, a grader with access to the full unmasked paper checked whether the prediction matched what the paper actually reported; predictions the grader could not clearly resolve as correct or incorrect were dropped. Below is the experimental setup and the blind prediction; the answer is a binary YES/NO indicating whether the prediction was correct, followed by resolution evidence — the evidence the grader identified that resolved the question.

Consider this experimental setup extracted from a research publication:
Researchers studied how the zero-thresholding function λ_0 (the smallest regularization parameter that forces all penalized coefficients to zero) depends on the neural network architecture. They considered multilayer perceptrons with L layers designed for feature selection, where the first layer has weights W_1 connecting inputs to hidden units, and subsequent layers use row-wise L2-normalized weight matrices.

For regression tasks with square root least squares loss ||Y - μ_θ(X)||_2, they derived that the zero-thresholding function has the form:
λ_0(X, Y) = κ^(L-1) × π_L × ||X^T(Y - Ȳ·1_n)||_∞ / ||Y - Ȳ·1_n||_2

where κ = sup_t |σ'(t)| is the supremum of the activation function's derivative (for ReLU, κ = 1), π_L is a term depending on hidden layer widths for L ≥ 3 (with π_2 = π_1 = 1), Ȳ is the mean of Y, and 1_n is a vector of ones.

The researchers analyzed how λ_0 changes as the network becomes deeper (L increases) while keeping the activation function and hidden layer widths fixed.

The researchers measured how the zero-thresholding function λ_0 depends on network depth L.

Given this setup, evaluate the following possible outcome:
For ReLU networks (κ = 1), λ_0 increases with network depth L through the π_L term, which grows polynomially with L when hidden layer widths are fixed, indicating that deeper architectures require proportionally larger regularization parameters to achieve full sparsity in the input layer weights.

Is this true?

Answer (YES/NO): NO